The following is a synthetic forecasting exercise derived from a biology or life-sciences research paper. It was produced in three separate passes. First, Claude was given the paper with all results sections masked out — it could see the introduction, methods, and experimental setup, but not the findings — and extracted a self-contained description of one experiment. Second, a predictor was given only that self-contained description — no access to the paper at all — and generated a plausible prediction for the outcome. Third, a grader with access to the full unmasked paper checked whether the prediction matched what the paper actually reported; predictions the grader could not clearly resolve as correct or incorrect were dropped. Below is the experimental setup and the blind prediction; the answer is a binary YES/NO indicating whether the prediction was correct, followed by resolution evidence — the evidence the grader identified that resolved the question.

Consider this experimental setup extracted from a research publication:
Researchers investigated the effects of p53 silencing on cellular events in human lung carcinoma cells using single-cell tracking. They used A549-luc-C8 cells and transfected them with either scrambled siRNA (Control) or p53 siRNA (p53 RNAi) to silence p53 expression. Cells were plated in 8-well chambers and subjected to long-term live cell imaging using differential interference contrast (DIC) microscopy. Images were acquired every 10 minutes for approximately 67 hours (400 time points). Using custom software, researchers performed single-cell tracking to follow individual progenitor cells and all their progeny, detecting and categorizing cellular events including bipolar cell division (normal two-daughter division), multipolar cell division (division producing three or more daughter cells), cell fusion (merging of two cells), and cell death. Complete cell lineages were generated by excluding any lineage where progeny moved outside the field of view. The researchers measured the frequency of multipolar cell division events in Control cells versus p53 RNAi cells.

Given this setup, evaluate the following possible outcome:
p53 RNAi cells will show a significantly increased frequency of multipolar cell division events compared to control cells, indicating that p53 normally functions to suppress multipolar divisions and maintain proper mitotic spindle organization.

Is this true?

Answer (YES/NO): YES